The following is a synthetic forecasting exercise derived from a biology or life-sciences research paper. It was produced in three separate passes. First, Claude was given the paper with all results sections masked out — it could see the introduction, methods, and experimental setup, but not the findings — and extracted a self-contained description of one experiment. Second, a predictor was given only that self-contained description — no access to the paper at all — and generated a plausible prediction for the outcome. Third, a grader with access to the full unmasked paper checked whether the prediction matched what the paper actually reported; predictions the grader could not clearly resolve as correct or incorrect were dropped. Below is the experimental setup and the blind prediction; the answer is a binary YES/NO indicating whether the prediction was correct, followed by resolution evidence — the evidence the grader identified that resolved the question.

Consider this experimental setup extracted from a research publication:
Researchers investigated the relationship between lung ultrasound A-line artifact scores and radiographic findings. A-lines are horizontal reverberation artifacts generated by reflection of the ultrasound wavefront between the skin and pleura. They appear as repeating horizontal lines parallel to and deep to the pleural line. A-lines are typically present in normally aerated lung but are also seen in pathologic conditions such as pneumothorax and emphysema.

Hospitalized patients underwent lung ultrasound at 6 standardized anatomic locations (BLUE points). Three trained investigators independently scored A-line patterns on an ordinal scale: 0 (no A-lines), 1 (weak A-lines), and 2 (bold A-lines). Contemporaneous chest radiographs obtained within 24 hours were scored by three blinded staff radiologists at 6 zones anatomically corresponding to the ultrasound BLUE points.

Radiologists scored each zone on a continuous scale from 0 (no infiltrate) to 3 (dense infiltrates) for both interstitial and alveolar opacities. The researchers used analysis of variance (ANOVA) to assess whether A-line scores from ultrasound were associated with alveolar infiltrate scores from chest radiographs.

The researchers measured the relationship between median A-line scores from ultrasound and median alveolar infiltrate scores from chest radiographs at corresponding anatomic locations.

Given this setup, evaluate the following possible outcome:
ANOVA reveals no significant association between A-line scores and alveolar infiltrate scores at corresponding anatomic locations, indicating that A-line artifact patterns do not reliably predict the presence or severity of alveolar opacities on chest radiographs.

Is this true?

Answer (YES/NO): NO